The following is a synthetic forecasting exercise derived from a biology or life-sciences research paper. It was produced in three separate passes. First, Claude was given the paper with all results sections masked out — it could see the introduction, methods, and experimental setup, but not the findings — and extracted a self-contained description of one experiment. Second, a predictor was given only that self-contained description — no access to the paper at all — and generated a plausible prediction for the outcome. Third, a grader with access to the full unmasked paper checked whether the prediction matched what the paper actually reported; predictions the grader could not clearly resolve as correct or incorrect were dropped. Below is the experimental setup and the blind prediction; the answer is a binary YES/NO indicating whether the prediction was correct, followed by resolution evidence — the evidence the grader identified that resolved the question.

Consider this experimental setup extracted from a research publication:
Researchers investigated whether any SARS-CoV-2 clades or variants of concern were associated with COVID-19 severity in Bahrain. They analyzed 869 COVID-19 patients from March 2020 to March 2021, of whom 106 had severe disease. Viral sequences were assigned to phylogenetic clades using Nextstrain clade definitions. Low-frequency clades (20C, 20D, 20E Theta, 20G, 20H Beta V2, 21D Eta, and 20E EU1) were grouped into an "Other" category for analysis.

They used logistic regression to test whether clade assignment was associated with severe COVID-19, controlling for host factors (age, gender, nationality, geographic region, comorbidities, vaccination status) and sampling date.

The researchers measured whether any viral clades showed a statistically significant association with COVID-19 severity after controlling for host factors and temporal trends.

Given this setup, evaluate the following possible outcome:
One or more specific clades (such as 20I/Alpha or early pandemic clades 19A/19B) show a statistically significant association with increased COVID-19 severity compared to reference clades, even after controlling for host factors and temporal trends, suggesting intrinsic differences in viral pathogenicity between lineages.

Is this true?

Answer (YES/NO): NO